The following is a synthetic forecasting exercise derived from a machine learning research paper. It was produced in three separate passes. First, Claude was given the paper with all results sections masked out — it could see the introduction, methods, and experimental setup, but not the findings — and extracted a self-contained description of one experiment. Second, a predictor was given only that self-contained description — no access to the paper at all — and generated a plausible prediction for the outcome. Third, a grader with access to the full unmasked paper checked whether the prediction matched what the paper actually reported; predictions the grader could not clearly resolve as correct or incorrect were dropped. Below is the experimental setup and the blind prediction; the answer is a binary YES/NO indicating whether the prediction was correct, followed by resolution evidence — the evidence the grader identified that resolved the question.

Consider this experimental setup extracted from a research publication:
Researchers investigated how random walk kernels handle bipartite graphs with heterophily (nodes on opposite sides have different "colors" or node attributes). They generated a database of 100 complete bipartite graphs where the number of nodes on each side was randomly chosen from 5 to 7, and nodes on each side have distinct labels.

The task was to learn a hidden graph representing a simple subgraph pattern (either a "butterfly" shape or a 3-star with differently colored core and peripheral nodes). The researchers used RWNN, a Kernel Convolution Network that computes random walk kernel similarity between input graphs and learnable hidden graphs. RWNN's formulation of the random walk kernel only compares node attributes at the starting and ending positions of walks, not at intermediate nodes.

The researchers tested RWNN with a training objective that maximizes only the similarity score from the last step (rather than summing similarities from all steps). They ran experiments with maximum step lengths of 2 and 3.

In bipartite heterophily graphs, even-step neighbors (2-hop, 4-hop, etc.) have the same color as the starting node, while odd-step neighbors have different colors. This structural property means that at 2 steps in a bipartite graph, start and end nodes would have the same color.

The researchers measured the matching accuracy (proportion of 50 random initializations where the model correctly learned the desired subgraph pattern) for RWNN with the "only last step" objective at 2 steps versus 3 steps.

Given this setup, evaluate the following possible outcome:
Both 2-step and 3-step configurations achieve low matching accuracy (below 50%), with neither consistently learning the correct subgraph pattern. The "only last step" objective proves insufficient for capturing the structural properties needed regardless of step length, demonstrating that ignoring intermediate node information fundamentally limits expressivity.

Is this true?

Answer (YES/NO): NO